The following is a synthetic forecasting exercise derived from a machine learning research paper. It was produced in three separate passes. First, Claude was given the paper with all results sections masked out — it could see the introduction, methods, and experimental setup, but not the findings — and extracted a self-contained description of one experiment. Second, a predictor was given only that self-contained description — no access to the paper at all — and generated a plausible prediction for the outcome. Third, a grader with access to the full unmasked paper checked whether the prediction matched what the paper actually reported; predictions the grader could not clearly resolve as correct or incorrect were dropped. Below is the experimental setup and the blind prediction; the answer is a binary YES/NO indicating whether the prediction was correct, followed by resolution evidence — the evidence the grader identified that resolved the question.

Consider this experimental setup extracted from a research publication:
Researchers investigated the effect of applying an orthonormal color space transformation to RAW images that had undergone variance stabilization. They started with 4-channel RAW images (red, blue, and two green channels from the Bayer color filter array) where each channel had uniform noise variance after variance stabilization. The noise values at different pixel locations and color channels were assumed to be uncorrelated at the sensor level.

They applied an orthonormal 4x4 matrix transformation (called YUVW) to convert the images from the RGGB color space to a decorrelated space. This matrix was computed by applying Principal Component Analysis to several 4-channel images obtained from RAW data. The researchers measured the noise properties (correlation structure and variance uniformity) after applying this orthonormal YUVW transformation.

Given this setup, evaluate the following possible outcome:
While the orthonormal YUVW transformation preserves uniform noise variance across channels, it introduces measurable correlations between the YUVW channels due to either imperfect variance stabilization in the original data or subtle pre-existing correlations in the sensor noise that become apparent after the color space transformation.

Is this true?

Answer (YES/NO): NO